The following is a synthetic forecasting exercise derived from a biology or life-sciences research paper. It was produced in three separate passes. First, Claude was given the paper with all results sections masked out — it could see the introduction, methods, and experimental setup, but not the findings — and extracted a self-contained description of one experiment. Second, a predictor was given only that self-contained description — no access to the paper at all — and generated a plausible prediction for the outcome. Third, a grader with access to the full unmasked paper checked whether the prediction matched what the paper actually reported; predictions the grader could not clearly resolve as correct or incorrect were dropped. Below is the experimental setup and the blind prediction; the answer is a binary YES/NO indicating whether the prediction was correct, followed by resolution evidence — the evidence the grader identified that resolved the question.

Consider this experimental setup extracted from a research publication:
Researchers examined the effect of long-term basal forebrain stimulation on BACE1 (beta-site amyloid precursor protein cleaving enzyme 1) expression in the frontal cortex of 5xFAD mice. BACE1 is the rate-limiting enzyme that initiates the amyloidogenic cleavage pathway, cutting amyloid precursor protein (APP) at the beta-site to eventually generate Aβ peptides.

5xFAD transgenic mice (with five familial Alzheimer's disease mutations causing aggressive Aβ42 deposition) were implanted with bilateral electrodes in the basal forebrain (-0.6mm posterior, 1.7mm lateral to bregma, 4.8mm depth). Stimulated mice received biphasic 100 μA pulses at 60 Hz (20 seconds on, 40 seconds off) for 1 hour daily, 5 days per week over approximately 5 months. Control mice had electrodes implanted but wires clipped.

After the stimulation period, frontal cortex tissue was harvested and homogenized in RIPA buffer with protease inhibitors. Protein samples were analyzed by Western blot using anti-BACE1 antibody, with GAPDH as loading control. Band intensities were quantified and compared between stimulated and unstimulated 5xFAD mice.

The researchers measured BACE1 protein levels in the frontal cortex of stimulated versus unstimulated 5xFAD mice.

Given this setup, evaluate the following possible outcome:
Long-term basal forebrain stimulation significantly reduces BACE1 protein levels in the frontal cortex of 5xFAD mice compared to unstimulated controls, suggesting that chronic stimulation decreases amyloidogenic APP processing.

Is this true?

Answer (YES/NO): NO